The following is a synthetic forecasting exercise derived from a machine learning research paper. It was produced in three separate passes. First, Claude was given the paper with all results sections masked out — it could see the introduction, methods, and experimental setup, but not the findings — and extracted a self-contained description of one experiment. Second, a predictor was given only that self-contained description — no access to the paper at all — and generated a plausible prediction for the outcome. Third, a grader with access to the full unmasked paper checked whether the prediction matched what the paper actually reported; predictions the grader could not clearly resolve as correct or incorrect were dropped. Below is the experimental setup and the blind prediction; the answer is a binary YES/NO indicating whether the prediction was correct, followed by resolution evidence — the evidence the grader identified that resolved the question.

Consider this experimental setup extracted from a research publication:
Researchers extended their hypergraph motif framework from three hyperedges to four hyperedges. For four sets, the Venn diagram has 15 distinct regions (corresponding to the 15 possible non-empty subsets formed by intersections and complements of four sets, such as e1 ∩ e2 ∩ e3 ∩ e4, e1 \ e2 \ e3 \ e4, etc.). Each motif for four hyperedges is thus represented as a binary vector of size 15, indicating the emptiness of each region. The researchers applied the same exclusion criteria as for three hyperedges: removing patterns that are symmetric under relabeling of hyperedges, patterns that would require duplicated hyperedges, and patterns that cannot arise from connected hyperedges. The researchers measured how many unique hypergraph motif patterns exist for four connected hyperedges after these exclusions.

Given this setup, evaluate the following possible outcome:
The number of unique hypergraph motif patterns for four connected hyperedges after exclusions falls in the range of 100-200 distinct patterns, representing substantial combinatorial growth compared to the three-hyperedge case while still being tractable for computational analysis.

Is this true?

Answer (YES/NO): NO